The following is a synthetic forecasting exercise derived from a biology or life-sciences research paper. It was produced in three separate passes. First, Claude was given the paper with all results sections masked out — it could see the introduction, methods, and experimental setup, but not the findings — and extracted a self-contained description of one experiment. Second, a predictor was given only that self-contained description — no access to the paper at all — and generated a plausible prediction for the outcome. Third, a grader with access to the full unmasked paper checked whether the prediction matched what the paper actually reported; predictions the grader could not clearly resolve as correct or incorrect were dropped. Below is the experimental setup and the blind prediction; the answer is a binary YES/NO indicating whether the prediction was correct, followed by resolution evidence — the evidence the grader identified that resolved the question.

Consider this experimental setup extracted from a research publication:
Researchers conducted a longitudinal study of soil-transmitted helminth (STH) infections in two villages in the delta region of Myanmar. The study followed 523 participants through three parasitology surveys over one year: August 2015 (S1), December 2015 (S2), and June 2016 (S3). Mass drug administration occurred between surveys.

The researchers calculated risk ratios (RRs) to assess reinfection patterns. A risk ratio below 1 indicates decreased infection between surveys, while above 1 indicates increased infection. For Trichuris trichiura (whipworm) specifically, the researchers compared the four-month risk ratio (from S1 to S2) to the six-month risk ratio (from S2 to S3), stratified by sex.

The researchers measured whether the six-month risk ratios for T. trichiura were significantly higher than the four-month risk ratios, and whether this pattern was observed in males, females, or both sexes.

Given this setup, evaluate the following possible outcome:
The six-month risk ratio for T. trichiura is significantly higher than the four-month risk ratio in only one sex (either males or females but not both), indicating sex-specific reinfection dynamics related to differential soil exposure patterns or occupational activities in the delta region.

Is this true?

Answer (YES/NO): YES